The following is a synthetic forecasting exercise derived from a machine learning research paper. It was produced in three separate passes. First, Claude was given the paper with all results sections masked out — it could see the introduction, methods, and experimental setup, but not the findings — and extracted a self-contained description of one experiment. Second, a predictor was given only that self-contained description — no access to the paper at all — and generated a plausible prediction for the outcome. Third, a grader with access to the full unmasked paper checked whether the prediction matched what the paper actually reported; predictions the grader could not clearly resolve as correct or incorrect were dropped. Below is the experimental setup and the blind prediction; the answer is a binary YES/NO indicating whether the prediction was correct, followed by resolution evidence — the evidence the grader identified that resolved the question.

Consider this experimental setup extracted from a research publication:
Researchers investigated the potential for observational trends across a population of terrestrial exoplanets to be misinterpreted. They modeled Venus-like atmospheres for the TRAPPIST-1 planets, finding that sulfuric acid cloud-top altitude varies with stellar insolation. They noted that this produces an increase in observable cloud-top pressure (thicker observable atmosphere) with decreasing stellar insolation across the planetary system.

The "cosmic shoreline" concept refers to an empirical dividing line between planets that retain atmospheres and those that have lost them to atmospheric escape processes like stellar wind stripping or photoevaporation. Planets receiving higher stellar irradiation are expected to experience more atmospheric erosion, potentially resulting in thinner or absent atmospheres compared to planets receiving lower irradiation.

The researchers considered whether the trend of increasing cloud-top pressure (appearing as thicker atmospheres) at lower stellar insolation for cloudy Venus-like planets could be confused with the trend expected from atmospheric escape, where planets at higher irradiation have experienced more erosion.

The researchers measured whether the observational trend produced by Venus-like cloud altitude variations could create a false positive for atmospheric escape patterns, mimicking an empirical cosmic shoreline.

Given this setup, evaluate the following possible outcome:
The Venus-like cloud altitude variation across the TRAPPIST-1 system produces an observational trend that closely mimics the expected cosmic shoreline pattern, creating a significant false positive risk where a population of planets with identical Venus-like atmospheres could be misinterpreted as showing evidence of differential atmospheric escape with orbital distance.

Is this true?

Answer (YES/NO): YES